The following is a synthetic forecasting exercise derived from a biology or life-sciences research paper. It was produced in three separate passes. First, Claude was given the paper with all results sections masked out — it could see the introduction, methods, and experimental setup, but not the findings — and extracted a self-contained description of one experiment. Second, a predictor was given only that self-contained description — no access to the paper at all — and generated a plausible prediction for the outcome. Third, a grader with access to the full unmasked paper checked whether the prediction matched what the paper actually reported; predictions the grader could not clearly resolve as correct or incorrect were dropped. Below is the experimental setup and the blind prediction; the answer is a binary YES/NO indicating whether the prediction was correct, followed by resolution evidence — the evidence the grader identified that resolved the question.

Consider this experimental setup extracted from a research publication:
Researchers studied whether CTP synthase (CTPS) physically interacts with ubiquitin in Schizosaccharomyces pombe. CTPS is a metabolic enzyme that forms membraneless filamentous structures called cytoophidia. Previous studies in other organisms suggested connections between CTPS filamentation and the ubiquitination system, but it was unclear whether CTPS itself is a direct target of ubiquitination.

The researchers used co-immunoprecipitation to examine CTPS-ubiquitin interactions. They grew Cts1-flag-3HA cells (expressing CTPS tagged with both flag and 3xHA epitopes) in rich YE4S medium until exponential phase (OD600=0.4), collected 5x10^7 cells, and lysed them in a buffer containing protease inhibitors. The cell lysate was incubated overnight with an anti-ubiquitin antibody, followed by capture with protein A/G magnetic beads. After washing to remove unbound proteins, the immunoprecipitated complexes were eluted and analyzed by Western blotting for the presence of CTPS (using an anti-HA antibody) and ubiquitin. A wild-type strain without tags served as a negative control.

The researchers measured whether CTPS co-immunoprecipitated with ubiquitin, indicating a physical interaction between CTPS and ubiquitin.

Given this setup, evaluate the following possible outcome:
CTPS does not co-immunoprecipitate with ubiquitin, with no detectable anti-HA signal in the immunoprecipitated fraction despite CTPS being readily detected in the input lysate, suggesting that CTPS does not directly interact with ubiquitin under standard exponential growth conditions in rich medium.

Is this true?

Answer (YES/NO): NO